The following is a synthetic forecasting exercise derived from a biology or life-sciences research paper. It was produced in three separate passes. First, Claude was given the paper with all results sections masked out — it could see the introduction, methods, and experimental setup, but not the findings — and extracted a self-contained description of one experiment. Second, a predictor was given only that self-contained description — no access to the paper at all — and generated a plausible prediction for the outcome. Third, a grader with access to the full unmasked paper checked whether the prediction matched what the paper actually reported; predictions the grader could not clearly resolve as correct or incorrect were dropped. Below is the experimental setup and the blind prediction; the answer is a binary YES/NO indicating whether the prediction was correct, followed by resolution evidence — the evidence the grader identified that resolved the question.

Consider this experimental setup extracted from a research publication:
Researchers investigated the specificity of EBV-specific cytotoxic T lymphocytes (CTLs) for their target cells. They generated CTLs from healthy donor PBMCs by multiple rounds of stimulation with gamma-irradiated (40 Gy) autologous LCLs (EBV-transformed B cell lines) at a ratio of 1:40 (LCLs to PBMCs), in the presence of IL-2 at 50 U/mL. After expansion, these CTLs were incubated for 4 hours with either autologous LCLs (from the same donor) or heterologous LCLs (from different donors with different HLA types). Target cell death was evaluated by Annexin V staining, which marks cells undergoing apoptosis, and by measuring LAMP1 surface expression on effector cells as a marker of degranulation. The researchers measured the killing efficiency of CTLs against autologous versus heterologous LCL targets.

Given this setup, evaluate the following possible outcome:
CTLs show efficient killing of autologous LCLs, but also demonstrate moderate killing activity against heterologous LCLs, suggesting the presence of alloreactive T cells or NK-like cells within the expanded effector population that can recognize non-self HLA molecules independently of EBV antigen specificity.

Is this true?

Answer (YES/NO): NO